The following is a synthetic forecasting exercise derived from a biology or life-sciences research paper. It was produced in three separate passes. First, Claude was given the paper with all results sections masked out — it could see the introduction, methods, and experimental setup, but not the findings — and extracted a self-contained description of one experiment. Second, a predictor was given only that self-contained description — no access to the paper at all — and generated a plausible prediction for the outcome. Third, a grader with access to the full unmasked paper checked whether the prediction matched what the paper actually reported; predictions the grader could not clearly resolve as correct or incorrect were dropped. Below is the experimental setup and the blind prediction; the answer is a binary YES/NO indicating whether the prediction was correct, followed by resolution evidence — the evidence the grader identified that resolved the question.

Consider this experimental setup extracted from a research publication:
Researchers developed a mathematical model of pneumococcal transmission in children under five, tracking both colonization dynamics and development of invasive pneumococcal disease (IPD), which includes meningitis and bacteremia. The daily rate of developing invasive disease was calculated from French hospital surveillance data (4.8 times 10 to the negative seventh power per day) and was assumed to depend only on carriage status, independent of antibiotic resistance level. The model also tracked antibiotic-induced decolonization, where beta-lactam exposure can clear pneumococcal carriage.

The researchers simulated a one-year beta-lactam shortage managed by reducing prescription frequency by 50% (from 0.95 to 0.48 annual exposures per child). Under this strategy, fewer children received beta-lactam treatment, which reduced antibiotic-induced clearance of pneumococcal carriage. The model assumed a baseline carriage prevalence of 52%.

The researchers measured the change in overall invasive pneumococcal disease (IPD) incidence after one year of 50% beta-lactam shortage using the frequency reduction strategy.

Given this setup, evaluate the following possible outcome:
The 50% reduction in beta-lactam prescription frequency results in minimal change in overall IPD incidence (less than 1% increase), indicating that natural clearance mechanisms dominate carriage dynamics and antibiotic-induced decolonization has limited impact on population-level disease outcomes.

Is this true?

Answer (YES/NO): NO